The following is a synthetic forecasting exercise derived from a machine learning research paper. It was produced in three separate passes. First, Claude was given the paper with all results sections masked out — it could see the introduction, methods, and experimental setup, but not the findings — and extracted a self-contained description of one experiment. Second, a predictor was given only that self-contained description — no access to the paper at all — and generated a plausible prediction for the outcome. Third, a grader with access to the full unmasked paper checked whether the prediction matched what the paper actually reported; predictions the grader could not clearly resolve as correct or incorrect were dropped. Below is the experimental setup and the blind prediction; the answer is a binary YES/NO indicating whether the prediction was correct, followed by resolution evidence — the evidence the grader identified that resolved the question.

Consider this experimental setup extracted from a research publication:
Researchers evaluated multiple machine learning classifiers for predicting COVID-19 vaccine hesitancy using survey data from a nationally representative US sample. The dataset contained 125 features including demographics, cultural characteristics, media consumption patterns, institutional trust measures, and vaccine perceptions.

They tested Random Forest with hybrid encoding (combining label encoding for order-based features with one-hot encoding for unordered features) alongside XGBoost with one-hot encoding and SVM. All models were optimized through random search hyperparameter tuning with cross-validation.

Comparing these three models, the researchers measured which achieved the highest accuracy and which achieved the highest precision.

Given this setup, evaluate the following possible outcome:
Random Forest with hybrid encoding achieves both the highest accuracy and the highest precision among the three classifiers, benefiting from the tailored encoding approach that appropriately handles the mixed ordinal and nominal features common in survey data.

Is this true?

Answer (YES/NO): NO